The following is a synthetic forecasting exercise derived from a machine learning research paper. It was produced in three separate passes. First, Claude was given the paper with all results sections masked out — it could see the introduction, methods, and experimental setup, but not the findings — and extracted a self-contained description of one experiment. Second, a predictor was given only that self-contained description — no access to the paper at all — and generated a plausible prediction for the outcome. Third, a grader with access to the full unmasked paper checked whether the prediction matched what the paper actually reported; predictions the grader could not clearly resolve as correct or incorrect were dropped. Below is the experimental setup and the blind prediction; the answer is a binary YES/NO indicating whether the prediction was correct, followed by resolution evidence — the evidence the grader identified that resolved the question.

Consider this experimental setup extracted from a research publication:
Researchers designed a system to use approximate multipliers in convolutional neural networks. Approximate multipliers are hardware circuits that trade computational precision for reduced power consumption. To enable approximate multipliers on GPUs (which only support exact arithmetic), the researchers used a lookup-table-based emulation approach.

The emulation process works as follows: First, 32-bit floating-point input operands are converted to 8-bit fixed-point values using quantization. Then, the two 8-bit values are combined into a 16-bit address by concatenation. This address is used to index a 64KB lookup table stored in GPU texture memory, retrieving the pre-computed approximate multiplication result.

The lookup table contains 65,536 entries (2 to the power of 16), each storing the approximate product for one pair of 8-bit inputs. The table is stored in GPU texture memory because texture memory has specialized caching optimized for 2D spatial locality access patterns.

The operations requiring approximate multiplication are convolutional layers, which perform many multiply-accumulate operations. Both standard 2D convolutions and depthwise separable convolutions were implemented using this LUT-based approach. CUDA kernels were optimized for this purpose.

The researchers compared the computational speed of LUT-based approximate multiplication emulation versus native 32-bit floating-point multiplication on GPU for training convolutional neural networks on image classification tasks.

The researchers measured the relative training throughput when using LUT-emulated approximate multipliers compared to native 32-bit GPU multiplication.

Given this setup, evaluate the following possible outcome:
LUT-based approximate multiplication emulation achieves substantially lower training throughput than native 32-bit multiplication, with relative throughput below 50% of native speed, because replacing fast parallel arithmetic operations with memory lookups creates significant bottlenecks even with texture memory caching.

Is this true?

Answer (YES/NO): NO